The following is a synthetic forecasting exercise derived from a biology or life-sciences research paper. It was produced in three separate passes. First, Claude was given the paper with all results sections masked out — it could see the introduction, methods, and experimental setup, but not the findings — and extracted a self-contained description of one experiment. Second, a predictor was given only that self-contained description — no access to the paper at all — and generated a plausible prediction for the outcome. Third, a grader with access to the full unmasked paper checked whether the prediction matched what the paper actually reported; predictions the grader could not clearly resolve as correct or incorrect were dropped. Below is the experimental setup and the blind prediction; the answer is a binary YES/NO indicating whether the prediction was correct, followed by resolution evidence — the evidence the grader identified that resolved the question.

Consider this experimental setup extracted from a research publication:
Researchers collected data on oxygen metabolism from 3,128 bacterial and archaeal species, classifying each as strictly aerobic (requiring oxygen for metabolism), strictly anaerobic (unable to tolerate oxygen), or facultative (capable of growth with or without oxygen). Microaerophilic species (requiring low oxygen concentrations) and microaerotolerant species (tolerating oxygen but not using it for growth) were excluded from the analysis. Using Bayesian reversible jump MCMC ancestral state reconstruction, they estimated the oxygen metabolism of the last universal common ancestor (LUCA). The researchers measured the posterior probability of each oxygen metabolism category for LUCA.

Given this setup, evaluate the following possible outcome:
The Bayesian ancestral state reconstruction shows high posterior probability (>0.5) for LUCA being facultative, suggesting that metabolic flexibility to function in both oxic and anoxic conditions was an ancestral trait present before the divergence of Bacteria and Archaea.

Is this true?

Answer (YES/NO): NO